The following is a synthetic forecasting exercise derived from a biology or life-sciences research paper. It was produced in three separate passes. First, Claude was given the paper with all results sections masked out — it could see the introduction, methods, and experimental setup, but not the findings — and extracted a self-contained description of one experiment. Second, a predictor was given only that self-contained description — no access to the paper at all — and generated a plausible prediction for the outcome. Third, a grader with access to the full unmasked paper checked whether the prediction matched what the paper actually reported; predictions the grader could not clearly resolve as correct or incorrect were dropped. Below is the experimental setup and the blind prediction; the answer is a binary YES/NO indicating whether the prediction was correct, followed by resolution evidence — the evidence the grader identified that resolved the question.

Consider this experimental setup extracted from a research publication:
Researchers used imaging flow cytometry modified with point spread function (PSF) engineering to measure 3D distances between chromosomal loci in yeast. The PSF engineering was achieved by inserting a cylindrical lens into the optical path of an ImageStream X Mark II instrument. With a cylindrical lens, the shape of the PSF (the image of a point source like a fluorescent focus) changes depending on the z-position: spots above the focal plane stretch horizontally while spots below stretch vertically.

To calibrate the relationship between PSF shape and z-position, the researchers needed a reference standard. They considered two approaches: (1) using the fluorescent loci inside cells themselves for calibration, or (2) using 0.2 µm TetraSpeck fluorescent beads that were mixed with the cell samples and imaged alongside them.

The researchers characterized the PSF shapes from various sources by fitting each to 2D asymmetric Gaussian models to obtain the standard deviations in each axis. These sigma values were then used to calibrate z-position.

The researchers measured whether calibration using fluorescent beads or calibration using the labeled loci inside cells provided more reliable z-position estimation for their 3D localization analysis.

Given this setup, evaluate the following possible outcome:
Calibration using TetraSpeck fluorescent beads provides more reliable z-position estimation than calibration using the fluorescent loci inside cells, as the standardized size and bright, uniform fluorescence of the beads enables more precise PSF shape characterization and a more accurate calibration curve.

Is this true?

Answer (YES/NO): YES